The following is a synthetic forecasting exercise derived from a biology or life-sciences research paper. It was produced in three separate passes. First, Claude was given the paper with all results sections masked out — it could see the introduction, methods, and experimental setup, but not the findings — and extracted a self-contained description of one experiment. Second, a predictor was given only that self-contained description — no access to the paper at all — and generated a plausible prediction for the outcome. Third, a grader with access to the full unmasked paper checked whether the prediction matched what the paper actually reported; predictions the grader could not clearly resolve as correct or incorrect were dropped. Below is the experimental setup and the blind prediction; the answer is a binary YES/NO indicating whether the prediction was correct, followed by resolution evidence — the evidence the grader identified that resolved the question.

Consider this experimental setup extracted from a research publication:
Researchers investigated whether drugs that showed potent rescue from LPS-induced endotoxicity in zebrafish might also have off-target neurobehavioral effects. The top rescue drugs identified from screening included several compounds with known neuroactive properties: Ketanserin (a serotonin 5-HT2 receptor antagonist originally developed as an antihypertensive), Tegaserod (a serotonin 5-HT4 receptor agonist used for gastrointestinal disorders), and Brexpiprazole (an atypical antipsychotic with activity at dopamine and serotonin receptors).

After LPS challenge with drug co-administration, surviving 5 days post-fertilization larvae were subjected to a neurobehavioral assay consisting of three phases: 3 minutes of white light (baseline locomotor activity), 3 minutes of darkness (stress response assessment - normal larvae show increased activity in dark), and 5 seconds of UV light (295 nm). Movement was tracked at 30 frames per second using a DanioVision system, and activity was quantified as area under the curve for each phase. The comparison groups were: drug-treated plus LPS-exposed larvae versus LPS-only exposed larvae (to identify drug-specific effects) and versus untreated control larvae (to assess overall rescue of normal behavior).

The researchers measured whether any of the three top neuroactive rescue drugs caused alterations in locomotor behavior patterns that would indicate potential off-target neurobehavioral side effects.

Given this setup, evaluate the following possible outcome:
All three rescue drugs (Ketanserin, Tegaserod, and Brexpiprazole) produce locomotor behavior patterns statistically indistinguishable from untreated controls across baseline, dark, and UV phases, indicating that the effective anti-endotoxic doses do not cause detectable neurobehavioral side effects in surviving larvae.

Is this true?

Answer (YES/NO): NO